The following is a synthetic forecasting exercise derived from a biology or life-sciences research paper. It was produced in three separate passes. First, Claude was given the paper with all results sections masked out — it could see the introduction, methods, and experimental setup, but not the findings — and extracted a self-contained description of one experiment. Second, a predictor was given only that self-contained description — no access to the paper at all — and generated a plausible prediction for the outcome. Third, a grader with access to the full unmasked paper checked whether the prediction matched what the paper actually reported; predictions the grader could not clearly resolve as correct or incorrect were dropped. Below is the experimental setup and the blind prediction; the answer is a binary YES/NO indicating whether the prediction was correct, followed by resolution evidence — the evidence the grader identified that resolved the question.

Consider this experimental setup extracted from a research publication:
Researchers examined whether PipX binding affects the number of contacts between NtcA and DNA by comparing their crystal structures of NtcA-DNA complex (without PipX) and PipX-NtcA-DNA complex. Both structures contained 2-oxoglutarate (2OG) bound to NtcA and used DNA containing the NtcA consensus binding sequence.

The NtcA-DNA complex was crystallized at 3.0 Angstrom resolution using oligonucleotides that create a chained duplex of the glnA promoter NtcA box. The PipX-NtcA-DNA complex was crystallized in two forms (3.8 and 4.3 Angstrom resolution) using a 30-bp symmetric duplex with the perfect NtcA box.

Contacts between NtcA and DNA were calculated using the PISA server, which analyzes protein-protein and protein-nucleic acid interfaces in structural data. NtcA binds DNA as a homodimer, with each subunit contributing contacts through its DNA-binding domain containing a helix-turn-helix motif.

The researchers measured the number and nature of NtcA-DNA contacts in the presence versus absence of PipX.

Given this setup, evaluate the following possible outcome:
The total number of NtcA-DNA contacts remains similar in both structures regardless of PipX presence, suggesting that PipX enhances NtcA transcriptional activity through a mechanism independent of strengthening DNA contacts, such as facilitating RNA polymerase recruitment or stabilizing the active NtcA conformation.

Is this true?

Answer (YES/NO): NO